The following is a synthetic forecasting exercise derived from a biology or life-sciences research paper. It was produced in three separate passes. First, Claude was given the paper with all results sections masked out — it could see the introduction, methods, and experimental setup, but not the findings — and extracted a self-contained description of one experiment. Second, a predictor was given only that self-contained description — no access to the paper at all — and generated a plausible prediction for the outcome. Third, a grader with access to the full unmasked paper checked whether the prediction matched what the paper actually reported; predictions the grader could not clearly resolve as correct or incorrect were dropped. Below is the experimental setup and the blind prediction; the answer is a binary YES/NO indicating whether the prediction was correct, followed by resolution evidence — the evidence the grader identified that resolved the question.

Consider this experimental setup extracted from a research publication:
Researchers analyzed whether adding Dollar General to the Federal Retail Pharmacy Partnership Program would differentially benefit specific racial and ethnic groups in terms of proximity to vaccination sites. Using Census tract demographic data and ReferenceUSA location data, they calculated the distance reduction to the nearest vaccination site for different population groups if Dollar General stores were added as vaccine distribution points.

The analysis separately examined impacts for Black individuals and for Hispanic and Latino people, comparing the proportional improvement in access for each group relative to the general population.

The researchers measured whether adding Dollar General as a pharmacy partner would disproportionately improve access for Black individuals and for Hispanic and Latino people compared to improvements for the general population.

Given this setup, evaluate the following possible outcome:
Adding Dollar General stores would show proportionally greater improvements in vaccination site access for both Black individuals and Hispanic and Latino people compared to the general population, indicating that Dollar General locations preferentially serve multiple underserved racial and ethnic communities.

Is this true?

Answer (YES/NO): YES